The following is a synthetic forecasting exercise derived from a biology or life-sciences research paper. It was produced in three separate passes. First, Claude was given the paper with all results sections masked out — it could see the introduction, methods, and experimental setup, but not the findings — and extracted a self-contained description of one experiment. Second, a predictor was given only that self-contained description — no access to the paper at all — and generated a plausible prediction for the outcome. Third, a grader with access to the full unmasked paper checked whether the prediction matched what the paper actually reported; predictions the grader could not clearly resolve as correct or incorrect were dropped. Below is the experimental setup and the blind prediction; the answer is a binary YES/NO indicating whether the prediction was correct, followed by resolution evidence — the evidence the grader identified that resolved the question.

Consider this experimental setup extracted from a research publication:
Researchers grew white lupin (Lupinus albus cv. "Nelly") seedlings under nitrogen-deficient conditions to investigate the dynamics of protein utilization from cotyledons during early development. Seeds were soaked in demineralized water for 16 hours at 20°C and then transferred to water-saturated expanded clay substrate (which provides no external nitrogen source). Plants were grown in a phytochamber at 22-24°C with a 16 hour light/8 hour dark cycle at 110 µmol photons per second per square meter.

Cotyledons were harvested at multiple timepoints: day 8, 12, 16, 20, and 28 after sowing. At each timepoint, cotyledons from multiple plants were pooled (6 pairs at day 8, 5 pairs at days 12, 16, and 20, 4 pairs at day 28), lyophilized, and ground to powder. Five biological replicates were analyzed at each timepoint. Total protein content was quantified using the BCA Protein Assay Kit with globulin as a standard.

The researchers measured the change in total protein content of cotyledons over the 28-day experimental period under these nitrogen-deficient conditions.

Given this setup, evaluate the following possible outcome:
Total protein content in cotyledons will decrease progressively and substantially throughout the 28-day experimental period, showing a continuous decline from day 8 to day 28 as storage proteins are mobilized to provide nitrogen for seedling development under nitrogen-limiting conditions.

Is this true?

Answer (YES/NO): NO